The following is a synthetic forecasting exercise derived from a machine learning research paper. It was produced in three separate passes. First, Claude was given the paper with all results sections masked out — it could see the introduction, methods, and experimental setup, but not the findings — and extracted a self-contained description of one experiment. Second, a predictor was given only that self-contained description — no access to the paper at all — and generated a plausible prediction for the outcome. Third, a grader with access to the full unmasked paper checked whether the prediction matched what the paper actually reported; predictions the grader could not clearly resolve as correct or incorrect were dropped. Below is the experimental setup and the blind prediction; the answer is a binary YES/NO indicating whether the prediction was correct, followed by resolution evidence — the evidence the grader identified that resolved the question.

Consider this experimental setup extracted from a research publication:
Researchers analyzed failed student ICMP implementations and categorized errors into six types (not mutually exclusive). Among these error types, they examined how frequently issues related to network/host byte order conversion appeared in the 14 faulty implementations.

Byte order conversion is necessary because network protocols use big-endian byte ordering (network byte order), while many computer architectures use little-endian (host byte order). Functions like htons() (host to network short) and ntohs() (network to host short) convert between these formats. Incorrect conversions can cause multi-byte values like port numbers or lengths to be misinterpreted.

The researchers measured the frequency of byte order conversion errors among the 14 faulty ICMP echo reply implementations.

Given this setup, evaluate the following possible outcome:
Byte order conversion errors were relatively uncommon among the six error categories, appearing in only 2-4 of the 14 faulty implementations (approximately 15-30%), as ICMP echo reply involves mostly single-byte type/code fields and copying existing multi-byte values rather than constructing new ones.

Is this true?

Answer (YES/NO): YES